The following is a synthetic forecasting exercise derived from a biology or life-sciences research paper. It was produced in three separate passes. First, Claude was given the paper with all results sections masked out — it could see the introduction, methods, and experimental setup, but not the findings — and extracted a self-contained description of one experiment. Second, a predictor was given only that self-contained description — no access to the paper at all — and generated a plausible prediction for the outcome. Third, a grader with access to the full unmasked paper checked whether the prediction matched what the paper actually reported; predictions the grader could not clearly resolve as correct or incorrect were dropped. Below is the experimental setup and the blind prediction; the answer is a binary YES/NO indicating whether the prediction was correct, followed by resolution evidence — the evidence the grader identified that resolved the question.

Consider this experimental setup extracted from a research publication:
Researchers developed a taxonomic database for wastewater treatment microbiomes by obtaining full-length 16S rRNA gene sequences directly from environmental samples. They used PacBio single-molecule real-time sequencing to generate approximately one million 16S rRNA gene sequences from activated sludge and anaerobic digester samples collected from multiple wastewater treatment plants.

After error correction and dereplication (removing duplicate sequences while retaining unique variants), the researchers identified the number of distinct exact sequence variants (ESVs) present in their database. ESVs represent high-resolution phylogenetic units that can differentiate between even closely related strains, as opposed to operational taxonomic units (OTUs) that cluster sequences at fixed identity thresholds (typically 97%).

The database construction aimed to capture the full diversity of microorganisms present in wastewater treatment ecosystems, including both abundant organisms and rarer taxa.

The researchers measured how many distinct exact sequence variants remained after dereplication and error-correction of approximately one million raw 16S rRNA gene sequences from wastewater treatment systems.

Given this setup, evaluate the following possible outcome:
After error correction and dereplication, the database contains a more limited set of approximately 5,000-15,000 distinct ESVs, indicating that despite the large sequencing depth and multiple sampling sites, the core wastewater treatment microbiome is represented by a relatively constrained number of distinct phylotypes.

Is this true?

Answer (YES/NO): YES